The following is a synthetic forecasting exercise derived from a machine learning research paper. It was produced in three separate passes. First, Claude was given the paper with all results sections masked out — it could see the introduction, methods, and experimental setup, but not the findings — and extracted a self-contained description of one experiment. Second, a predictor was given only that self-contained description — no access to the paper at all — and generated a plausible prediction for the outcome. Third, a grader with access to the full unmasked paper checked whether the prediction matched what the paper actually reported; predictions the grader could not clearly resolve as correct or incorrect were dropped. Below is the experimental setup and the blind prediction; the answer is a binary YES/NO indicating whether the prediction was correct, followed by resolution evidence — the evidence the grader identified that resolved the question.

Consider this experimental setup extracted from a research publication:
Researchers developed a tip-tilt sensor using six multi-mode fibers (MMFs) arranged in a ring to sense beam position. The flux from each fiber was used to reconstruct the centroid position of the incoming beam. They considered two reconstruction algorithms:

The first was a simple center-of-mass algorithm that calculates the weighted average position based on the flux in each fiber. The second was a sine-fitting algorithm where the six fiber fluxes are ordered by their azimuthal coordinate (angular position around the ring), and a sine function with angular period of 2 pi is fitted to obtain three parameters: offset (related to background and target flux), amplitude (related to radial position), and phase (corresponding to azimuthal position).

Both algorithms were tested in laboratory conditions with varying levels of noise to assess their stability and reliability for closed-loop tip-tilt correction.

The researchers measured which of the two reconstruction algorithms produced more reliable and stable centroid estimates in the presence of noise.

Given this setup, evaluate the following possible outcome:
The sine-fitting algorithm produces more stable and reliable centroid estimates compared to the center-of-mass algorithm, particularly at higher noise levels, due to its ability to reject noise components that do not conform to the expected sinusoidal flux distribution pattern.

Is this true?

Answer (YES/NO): YES